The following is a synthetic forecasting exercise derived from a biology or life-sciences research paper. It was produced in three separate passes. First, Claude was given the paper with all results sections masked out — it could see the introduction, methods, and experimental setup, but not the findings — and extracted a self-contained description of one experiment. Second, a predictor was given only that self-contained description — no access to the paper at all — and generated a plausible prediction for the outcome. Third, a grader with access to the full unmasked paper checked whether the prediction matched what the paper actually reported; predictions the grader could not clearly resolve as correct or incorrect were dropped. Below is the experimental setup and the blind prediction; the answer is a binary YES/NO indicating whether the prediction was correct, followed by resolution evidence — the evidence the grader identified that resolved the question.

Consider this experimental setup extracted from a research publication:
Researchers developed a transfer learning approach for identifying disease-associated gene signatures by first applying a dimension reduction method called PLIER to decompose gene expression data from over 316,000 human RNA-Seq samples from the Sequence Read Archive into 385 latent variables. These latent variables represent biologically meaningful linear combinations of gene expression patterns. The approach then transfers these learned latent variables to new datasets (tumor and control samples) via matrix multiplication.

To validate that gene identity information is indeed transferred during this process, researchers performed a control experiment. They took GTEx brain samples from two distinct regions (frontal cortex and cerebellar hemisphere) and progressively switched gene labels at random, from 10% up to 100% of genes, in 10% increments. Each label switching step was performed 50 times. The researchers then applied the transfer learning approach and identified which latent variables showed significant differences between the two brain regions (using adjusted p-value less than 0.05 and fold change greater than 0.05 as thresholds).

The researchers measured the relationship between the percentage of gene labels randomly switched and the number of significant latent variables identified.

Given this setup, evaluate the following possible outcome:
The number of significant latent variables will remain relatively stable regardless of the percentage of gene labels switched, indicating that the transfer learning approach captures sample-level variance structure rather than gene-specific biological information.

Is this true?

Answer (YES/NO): NO